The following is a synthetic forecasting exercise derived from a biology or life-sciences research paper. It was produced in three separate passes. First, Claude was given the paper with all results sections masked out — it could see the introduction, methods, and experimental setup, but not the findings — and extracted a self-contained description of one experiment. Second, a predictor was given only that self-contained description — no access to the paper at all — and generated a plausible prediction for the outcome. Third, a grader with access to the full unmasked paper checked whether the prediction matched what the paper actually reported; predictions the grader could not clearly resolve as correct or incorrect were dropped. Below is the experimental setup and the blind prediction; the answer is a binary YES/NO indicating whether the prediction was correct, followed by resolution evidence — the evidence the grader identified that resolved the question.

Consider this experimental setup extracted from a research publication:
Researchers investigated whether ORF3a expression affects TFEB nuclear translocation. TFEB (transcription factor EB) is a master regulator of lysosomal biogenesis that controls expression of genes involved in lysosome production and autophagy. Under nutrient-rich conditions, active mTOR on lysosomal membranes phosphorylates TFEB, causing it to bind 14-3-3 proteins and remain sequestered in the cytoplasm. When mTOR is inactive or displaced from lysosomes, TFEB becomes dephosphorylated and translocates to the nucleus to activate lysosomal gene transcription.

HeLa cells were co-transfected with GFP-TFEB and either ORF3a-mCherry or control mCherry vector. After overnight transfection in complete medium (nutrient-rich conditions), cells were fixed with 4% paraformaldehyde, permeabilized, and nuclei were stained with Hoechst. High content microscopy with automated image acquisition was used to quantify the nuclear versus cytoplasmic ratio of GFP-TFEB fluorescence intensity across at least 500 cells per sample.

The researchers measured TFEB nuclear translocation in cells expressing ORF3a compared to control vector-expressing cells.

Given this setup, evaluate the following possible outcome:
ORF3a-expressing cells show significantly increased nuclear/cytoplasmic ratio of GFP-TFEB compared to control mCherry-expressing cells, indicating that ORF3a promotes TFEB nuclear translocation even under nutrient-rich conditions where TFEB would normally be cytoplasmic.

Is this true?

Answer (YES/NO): YES